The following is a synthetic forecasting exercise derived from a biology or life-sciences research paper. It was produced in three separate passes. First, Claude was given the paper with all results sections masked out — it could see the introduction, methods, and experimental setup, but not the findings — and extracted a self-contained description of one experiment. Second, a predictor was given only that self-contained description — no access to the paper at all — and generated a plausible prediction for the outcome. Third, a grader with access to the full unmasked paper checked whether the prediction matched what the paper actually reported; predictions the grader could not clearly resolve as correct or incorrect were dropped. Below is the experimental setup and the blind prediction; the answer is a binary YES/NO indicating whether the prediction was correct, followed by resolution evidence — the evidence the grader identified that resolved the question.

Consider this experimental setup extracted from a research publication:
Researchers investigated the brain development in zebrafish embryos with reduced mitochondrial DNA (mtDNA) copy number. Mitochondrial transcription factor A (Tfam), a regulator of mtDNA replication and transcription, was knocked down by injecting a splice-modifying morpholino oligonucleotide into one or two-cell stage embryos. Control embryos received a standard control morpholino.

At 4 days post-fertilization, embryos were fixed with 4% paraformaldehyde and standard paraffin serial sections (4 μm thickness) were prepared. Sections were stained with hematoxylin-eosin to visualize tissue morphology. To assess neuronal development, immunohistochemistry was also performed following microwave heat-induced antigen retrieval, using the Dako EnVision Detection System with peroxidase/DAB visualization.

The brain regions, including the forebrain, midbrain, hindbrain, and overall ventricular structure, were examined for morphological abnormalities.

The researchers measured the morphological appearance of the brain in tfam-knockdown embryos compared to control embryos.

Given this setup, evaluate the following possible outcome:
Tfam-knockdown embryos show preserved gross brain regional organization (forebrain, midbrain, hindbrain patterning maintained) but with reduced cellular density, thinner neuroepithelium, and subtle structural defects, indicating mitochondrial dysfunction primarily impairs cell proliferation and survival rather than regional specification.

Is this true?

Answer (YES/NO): NO